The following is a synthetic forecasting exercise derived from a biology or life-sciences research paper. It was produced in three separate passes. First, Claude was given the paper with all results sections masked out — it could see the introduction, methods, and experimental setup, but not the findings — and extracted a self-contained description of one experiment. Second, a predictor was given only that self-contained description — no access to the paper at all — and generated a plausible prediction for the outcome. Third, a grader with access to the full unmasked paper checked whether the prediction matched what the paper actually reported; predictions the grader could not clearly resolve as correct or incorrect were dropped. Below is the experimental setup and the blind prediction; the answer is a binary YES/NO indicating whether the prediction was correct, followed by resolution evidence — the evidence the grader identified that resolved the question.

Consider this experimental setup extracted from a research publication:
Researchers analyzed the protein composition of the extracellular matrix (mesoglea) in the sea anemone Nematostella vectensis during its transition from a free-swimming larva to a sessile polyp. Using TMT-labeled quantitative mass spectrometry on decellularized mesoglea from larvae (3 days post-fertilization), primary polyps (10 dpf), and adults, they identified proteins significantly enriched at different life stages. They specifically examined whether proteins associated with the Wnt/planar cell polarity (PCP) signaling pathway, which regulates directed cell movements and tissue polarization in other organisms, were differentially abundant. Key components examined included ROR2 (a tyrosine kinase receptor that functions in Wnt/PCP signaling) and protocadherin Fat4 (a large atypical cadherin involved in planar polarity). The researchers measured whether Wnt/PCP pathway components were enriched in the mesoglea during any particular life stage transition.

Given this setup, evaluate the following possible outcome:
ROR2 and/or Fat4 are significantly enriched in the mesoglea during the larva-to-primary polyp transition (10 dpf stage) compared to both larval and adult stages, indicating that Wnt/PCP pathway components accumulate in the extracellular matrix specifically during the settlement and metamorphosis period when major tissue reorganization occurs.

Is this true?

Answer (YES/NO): YES